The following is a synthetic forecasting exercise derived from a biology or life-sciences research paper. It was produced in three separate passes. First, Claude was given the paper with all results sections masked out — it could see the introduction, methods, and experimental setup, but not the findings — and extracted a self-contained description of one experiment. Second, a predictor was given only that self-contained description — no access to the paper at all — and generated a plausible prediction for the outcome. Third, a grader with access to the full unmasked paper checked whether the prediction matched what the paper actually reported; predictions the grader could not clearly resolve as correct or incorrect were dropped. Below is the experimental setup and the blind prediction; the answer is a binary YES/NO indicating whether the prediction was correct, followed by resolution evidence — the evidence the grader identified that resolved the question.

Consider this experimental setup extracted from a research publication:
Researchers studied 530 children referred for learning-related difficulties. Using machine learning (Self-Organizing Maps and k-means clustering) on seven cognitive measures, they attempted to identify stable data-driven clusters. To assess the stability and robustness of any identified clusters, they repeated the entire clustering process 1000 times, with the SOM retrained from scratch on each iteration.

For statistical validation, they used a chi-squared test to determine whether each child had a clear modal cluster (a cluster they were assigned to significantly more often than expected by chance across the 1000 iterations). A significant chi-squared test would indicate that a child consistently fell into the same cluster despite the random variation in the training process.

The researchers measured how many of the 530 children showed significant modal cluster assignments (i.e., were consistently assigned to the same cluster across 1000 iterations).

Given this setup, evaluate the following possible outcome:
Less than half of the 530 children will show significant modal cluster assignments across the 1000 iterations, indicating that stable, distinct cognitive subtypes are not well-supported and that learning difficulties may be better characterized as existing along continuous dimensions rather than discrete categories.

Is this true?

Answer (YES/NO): NO